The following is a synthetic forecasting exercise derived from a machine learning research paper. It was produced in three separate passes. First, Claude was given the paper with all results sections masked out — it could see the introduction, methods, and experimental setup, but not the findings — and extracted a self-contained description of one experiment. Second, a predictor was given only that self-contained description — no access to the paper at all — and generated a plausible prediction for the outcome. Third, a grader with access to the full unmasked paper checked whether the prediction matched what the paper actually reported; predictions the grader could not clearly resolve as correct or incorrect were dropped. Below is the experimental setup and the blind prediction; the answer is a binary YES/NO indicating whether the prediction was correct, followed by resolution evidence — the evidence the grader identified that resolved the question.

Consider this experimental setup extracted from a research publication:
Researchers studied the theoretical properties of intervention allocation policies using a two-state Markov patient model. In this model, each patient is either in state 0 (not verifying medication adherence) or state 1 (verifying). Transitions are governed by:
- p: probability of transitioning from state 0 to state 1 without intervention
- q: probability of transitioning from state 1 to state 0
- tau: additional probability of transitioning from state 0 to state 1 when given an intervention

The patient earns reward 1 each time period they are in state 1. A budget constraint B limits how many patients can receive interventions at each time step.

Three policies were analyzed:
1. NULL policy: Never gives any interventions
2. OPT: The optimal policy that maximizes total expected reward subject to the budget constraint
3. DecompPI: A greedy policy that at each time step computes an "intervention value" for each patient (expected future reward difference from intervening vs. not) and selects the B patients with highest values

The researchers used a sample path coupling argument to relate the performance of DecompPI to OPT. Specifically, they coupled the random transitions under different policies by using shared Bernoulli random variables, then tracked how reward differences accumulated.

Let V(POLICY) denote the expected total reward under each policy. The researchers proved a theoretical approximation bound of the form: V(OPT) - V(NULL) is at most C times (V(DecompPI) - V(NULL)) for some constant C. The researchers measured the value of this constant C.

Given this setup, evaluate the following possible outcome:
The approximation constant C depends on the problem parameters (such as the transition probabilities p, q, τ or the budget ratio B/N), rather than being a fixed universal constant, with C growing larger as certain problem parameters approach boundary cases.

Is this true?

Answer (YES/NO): NO